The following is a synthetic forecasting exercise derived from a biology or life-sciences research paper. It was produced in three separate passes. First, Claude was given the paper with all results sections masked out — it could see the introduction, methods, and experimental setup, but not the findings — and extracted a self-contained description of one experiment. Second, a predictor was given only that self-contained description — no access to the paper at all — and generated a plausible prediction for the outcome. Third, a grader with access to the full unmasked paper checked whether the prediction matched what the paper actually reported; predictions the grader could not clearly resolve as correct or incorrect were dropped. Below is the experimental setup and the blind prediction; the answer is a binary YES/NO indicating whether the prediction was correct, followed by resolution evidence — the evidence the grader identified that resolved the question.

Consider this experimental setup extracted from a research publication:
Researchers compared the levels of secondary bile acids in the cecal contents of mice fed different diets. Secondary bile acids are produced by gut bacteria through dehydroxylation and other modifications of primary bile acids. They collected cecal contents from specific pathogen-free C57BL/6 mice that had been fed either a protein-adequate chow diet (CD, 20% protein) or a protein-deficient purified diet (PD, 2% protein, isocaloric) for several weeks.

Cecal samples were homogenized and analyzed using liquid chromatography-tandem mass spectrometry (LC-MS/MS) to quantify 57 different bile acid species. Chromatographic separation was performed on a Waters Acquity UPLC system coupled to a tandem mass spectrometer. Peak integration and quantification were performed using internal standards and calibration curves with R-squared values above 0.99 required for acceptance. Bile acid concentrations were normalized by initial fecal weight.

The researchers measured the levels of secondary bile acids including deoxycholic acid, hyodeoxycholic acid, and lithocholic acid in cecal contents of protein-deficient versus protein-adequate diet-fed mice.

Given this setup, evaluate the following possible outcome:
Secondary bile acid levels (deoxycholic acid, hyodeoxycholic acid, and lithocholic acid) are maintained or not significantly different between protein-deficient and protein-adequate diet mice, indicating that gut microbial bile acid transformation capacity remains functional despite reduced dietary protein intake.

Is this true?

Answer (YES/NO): NO